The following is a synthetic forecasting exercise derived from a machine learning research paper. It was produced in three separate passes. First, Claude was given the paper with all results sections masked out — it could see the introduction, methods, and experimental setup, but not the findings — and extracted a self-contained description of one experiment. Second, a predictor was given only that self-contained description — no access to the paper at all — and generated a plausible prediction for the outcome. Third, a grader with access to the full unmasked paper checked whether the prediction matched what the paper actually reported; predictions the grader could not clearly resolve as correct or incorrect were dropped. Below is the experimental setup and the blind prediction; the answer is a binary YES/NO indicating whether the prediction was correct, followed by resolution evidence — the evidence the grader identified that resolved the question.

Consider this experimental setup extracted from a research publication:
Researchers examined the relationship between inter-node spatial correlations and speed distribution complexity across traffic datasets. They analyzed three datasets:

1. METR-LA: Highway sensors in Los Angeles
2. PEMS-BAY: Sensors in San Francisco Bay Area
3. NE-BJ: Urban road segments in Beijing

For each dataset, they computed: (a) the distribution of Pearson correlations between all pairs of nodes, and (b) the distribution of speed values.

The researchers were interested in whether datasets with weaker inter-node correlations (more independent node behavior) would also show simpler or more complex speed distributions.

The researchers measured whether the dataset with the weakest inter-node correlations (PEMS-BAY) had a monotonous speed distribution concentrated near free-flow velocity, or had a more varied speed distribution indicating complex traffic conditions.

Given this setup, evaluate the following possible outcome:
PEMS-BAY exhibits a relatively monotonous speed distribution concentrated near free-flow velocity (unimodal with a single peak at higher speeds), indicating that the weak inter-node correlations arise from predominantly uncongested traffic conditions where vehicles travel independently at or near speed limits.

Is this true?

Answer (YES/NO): YES